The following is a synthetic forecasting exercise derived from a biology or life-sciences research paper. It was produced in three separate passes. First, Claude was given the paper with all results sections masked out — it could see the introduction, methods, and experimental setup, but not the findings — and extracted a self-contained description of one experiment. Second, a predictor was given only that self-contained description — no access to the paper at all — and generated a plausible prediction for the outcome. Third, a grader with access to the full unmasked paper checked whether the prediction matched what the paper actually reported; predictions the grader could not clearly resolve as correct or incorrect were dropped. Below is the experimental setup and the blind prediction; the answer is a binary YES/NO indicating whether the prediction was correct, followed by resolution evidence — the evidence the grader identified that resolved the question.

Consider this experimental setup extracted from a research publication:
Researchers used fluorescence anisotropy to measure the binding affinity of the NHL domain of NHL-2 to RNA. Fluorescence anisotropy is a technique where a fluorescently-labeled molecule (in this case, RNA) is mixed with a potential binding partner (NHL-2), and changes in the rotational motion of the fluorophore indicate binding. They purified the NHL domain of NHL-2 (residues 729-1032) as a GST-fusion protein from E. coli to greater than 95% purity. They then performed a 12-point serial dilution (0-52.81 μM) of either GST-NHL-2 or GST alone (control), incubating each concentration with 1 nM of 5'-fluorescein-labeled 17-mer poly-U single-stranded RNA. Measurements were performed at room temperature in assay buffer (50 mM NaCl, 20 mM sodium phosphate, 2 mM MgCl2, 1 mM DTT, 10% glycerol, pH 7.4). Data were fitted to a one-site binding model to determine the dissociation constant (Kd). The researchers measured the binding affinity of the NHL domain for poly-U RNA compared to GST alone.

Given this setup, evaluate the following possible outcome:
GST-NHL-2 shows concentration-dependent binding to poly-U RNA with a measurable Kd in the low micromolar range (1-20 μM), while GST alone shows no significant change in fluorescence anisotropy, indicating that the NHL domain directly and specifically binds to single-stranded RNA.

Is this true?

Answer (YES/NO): NO